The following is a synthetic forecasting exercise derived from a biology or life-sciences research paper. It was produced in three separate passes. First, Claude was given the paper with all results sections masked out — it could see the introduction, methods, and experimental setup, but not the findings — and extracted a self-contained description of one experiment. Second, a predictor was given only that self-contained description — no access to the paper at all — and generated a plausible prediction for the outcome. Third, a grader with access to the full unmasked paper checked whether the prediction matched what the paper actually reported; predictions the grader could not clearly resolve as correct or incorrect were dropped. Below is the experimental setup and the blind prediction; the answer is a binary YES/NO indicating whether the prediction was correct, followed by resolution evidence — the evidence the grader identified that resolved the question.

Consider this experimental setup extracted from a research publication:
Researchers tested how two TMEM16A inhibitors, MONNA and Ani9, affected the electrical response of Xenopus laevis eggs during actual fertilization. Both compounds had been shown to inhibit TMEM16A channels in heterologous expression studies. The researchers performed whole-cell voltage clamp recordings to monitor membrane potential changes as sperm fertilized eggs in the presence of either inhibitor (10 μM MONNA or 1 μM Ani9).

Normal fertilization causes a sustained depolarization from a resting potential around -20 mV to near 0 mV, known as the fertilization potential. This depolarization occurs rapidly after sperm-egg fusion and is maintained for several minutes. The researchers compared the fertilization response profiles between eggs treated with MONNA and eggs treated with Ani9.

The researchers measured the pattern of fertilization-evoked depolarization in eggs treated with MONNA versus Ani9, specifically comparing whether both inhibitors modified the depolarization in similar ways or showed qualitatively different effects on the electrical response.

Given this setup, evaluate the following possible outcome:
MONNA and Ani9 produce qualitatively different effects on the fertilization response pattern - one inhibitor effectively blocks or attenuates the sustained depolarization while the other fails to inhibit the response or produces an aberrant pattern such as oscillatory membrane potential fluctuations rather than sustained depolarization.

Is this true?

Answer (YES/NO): NO